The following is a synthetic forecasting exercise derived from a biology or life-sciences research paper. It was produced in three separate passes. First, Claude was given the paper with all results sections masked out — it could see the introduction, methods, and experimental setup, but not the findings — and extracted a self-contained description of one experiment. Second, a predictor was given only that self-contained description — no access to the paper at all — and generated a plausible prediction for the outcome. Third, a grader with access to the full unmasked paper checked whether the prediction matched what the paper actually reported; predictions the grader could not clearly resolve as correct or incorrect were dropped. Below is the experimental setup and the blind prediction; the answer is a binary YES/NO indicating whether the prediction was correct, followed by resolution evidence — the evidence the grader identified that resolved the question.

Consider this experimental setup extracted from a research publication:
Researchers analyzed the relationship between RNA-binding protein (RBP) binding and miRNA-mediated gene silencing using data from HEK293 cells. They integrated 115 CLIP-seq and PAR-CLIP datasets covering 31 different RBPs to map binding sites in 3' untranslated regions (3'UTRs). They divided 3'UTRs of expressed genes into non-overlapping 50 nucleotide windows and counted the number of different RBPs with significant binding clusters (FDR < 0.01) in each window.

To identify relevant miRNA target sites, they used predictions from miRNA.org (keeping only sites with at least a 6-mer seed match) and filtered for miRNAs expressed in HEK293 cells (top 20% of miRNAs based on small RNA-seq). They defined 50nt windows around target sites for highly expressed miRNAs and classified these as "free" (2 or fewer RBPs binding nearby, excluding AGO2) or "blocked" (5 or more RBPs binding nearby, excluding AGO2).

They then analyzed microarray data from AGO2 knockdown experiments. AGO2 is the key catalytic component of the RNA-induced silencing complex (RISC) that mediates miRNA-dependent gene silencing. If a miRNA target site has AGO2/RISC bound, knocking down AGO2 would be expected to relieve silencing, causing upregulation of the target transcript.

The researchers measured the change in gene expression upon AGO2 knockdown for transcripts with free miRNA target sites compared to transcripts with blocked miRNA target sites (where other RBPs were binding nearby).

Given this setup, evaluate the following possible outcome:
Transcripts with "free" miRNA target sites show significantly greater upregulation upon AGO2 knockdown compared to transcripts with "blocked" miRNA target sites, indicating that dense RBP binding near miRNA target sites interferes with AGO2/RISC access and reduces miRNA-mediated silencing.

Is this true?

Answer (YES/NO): YES